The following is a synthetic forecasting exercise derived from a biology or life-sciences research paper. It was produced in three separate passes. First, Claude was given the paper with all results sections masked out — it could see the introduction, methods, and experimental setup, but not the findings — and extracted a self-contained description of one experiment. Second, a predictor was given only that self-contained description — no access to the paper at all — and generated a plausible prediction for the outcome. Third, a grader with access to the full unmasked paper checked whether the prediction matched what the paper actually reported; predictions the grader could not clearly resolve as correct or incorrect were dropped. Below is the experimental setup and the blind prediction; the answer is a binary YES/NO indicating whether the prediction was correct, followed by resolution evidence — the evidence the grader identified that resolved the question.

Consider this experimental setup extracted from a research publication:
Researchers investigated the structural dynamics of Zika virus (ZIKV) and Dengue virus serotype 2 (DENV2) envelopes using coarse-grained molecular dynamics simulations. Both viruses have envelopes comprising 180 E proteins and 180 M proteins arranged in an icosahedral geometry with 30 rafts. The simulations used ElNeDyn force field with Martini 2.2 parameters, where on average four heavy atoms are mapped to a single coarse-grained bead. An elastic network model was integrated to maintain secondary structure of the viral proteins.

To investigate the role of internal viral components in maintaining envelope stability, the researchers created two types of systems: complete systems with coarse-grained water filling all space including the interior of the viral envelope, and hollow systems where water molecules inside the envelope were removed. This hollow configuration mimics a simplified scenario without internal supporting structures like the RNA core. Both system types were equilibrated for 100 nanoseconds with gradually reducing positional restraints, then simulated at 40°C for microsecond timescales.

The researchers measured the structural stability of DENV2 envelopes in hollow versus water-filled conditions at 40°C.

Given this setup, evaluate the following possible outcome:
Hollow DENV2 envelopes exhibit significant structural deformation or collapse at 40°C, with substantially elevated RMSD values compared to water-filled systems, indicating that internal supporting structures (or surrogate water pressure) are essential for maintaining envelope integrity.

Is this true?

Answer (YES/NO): NO